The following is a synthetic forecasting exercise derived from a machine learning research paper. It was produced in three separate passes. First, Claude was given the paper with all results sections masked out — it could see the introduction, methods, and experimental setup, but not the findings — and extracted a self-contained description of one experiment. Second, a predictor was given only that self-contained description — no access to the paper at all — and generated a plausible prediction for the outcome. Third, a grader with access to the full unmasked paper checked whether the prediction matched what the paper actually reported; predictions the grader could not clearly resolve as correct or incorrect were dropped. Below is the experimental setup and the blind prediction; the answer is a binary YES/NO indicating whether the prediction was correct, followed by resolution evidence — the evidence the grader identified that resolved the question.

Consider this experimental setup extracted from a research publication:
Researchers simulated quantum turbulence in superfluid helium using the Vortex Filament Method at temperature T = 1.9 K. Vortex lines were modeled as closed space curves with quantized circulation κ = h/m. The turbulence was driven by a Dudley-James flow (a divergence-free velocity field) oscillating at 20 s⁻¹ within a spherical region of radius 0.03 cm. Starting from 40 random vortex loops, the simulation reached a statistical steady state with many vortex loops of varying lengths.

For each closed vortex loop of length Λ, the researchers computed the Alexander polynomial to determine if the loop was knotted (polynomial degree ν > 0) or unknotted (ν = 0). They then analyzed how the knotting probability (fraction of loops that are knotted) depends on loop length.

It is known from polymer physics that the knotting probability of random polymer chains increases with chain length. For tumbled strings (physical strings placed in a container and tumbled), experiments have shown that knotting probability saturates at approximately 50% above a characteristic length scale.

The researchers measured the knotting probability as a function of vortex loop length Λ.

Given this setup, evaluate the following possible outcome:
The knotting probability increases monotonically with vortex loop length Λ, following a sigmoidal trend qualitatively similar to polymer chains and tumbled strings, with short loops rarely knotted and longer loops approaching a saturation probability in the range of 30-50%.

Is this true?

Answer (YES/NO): NO